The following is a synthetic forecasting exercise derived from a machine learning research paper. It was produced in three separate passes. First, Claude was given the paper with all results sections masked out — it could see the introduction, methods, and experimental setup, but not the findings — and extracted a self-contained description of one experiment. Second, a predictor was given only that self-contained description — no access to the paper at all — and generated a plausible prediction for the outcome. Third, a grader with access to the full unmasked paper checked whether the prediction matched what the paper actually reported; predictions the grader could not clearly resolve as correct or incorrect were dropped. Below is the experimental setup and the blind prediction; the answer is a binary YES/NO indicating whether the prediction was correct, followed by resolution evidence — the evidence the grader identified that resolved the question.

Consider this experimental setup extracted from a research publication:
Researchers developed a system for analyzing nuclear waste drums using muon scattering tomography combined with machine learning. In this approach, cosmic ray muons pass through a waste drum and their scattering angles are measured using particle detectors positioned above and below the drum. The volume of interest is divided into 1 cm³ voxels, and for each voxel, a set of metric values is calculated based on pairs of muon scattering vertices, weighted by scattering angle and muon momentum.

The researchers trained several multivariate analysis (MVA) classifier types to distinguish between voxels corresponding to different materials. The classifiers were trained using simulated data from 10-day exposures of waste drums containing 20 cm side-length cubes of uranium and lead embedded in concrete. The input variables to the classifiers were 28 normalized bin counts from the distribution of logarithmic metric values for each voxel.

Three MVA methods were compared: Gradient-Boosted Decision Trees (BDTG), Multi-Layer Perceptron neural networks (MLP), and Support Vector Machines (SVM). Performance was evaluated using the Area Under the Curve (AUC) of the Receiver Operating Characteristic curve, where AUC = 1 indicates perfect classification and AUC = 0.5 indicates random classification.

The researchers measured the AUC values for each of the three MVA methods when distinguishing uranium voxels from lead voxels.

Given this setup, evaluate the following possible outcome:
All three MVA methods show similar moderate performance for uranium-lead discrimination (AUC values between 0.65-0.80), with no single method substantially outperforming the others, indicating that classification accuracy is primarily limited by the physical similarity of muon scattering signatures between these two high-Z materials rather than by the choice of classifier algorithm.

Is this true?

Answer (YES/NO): NO